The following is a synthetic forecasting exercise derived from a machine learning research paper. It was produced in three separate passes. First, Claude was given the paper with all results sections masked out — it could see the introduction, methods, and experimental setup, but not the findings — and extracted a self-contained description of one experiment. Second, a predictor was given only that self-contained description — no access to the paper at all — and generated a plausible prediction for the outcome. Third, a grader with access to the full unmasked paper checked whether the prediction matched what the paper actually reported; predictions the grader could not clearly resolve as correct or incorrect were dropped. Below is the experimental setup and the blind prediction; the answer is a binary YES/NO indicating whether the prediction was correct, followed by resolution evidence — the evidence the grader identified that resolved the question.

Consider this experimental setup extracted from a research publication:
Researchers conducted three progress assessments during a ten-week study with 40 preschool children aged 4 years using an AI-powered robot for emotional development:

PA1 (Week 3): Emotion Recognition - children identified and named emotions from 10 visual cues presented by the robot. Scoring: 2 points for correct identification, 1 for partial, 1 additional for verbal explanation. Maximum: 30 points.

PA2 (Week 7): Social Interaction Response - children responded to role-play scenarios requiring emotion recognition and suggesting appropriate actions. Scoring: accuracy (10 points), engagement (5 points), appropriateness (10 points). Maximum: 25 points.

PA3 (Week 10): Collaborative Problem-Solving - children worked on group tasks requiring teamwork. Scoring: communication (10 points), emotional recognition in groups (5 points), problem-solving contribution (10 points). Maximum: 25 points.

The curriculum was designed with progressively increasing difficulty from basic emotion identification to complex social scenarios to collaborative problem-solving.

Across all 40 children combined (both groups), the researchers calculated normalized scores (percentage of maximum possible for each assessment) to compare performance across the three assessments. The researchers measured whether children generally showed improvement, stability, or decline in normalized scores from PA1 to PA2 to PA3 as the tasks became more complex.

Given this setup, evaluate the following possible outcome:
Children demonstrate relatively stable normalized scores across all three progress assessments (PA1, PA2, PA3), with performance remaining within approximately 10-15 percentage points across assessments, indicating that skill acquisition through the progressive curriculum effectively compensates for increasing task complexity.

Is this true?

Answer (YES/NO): NO